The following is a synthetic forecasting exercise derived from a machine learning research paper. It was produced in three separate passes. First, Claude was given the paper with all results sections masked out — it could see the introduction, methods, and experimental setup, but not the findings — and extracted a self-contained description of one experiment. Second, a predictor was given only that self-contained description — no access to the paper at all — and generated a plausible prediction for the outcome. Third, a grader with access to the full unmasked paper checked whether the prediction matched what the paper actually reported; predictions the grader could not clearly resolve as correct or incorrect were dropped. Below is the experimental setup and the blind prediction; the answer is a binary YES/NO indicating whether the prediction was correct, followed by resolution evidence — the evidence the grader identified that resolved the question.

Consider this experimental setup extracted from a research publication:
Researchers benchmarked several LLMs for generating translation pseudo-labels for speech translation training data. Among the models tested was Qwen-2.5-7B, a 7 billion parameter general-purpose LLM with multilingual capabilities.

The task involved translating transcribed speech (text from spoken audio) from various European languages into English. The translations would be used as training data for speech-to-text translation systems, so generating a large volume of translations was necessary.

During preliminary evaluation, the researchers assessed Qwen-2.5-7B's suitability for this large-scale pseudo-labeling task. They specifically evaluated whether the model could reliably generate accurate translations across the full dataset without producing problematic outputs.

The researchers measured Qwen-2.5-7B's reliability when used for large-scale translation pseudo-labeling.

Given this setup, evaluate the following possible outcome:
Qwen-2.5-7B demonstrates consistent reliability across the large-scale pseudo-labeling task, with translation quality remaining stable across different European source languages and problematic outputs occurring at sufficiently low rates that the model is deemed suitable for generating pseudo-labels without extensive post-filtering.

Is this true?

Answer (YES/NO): NO